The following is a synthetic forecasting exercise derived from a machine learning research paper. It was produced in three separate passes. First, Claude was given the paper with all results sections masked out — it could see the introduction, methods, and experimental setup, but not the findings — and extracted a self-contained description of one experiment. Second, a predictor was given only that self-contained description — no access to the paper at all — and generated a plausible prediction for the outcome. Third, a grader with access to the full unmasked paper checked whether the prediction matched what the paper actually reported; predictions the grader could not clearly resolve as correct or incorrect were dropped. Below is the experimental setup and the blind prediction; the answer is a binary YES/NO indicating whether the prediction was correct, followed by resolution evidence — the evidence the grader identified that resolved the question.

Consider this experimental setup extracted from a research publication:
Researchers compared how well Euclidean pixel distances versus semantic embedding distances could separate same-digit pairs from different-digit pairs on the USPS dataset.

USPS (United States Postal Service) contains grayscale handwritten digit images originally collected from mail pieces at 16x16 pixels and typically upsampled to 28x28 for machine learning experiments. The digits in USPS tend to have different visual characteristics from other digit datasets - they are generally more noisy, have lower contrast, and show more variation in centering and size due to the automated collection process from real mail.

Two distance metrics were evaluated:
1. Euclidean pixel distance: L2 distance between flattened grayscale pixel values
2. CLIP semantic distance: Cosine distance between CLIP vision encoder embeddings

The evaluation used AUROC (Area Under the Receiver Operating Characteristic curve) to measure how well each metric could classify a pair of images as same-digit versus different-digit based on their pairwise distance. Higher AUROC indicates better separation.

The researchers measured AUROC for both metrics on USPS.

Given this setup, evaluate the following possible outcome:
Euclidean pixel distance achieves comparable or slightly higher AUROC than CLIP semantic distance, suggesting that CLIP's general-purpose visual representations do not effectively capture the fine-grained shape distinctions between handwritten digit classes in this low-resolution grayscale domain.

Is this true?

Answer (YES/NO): NO